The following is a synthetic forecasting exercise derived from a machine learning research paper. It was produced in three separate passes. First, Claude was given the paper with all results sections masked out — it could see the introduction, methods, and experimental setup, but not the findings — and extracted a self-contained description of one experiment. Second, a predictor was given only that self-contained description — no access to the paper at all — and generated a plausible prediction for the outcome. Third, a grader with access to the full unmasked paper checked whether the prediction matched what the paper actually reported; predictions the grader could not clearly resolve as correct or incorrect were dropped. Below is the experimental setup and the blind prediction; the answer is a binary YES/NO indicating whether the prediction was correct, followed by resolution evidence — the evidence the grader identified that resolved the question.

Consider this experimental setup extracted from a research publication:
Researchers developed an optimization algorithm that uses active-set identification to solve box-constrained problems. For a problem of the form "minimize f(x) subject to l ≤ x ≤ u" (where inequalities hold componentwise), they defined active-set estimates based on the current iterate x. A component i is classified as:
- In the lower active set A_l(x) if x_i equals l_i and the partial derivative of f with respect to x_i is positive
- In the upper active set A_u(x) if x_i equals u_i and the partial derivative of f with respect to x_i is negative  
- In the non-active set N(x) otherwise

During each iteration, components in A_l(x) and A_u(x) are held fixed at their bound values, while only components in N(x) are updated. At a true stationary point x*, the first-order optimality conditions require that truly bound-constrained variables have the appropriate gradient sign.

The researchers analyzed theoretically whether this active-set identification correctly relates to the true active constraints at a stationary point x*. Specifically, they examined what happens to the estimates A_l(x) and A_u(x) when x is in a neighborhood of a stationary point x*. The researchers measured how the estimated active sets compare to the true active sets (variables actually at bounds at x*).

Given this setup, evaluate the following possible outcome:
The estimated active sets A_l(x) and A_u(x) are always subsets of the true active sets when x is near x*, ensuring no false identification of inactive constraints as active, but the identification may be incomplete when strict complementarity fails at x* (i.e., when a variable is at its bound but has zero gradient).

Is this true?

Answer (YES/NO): YES